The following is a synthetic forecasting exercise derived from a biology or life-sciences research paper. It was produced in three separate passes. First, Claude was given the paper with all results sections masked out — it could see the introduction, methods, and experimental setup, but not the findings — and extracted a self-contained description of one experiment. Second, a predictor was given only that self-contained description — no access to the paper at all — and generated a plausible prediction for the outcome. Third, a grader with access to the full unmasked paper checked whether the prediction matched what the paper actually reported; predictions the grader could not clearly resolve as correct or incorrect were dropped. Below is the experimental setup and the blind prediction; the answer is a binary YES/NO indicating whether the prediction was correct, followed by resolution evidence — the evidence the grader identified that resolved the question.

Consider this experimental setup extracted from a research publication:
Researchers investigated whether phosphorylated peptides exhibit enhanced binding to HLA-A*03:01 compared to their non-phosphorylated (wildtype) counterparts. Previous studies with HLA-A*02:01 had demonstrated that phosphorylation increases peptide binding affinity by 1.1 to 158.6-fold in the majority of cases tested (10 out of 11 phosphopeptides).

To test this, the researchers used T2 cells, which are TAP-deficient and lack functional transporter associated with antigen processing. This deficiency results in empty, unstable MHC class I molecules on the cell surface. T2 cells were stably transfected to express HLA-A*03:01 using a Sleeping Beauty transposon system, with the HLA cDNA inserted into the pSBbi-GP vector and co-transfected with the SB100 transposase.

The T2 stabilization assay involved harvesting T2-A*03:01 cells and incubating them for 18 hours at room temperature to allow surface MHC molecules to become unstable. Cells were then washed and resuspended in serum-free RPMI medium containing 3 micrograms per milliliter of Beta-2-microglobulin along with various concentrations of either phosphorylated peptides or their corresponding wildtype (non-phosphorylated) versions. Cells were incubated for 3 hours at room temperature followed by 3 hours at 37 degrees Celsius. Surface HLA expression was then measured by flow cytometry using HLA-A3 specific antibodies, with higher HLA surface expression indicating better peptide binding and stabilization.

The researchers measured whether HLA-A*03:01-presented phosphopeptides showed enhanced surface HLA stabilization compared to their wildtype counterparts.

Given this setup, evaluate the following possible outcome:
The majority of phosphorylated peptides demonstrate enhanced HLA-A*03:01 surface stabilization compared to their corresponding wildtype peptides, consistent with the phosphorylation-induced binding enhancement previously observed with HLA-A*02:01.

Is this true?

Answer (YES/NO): NO